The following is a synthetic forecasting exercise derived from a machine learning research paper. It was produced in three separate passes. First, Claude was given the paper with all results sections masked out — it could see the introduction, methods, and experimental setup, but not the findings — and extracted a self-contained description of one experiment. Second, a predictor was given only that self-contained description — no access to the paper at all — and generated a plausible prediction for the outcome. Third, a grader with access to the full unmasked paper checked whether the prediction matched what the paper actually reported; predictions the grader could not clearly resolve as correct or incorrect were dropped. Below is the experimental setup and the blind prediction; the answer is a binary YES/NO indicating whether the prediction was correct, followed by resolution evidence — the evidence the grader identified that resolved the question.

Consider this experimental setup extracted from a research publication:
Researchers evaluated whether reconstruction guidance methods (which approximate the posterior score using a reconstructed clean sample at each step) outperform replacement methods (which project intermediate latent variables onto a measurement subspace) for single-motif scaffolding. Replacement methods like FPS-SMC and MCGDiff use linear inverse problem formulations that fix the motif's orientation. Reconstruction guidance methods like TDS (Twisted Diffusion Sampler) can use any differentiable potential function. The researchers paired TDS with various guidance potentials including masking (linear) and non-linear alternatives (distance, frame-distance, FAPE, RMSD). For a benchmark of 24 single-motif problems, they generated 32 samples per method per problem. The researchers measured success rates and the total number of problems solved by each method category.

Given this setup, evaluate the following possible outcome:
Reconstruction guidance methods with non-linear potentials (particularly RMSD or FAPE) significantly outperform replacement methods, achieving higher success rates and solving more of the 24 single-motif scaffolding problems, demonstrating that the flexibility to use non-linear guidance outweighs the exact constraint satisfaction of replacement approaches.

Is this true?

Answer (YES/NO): YES